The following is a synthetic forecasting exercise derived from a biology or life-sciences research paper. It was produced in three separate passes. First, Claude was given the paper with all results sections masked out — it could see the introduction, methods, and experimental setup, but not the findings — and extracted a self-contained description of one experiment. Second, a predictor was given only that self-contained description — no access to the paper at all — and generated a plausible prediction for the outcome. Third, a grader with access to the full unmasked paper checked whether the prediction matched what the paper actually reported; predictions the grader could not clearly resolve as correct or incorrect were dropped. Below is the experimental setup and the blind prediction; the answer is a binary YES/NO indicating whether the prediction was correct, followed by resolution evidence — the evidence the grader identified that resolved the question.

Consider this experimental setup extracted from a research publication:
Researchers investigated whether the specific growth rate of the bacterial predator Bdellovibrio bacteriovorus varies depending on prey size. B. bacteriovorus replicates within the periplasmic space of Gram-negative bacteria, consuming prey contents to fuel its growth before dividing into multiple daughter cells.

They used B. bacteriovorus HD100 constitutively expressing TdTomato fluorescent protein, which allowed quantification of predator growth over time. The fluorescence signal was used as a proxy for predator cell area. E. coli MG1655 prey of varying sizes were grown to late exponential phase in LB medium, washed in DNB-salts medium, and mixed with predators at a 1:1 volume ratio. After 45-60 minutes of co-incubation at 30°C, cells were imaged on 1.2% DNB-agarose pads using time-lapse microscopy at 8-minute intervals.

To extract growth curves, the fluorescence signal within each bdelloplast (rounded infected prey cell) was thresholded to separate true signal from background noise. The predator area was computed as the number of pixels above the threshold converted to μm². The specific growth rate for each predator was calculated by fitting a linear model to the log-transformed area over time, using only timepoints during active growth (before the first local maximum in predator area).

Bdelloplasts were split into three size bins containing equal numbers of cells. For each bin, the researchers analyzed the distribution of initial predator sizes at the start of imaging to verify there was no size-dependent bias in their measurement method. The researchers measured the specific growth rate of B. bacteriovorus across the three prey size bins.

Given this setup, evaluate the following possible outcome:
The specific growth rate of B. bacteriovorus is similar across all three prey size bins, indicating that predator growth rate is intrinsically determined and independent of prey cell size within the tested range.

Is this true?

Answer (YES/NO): YES